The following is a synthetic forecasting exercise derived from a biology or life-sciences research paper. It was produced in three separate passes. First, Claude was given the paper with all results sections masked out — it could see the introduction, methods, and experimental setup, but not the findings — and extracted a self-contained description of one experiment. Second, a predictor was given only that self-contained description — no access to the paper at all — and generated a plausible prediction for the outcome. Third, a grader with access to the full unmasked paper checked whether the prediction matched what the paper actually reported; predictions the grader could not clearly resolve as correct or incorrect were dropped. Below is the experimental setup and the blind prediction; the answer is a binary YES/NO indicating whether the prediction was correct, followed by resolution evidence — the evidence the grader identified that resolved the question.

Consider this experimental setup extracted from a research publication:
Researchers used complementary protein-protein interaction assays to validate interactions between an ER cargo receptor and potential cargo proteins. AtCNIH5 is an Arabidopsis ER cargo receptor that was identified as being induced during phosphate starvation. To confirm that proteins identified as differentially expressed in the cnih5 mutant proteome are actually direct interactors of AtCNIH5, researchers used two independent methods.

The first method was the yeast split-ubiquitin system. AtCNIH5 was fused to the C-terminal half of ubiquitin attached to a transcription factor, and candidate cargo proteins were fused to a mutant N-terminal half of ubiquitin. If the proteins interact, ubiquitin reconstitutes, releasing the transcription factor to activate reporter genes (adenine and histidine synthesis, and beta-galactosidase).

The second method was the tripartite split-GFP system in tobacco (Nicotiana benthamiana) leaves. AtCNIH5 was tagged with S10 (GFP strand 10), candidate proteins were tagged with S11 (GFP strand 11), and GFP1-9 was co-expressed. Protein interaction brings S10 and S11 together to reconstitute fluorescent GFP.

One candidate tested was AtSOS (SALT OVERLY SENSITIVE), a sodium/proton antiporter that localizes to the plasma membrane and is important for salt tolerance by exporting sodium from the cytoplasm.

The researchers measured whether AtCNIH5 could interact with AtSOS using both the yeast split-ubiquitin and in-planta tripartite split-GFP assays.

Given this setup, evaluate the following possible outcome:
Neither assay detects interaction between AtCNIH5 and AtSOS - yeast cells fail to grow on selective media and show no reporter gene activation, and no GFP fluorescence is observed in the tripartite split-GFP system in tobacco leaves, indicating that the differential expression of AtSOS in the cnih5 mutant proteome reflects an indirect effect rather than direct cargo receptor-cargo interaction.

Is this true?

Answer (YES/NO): NO